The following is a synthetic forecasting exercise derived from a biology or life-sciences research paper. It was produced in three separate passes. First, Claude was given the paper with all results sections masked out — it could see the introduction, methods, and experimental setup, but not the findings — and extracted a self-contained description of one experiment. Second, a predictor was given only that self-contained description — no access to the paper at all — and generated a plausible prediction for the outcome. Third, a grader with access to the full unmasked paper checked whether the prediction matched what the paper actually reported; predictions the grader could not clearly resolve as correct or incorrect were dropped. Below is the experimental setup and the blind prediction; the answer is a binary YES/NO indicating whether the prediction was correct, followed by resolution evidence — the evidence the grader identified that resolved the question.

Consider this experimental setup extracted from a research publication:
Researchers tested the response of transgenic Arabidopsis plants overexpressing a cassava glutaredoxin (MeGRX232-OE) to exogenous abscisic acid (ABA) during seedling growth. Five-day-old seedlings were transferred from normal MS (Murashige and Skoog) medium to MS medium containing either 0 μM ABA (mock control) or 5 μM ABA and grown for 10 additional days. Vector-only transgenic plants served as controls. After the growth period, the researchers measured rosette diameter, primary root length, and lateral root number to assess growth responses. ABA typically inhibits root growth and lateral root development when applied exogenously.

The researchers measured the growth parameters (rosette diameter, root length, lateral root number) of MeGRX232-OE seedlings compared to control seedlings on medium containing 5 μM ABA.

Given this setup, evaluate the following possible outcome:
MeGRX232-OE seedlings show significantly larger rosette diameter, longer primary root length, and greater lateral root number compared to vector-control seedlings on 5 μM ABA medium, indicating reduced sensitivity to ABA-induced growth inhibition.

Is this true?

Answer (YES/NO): NO